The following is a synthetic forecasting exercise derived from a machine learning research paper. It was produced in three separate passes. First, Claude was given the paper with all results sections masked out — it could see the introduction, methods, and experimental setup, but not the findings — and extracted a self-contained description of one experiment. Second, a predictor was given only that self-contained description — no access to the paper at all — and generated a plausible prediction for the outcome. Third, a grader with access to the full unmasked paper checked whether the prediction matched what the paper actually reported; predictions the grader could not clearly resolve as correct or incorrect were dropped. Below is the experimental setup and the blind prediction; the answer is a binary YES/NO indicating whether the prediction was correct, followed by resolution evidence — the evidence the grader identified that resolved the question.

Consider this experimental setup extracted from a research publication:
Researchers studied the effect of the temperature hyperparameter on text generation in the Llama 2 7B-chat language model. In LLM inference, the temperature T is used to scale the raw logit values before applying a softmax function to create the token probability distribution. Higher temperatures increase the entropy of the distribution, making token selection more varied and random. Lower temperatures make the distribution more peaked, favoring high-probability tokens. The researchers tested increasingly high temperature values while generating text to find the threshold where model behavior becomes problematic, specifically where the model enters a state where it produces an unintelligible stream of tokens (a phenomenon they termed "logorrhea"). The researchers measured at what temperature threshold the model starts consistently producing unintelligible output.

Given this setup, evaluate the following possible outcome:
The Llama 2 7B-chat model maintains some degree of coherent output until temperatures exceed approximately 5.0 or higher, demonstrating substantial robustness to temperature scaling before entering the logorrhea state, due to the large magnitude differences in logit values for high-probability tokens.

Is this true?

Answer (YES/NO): NO